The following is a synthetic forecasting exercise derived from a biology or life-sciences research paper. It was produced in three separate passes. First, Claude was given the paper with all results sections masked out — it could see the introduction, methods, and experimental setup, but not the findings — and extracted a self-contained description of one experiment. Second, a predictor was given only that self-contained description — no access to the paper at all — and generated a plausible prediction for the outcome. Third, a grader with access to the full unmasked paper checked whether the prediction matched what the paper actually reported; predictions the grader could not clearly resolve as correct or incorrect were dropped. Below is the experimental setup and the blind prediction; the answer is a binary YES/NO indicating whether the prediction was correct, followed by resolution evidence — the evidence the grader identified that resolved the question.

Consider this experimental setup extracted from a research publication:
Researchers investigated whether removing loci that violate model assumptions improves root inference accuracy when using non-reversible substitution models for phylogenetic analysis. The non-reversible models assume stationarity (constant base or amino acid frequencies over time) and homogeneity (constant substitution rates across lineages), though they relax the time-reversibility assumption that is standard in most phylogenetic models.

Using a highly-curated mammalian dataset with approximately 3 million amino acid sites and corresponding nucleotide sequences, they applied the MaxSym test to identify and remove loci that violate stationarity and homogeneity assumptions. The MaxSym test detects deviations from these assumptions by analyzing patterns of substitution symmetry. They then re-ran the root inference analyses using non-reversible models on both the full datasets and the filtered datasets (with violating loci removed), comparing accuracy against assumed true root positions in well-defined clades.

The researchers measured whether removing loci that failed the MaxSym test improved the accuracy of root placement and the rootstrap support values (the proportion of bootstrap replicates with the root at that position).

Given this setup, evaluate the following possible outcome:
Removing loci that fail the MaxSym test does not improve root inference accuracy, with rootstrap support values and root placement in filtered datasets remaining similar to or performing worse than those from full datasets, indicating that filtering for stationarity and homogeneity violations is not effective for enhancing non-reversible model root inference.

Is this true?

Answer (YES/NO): NO